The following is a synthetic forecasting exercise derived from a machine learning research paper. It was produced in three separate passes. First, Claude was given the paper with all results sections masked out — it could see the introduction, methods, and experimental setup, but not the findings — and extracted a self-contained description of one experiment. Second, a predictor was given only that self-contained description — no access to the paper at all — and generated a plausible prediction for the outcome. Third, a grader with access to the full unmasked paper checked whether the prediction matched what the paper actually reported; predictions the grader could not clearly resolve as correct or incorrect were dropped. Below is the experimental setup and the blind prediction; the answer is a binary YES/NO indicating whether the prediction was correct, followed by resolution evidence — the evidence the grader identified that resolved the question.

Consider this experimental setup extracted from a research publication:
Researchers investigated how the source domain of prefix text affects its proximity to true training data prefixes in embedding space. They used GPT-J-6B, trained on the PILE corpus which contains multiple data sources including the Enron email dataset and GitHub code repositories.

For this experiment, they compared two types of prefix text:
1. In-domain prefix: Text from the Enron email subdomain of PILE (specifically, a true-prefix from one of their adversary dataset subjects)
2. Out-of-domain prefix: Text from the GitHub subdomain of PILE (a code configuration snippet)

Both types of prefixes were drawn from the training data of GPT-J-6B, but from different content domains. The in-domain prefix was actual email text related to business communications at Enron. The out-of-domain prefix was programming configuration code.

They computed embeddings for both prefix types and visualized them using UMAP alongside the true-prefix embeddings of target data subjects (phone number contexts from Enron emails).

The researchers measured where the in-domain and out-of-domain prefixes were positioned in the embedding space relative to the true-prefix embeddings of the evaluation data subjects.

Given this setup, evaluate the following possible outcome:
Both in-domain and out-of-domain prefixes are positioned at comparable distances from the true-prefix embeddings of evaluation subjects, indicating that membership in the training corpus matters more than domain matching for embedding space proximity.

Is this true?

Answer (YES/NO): NO